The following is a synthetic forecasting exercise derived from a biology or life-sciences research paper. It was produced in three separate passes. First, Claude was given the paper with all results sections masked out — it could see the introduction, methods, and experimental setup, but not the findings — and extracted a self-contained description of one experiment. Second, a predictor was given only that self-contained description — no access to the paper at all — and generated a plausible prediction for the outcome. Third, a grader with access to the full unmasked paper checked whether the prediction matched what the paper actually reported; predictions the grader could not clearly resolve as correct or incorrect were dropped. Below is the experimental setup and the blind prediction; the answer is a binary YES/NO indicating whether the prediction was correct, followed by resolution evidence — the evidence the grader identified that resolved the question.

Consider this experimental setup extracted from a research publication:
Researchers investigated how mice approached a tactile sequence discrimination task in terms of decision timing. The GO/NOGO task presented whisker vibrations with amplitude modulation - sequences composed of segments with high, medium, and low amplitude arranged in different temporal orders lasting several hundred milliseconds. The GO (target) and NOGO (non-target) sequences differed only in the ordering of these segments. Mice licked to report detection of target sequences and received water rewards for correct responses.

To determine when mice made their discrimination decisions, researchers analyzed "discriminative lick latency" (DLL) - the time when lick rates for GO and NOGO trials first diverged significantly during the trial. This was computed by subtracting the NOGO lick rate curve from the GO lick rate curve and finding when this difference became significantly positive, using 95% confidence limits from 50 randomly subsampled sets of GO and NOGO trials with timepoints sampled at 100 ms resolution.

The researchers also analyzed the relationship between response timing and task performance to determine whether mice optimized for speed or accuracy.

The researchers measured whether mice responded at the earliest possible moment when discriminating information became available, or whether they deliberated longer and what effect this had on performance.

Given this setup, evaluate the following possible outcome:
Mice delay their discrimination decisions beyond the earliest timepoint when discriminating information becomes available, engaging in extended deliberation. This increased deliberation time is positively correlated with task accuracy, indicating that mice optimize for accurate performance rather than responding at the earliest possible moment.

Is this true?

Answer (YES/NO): YES